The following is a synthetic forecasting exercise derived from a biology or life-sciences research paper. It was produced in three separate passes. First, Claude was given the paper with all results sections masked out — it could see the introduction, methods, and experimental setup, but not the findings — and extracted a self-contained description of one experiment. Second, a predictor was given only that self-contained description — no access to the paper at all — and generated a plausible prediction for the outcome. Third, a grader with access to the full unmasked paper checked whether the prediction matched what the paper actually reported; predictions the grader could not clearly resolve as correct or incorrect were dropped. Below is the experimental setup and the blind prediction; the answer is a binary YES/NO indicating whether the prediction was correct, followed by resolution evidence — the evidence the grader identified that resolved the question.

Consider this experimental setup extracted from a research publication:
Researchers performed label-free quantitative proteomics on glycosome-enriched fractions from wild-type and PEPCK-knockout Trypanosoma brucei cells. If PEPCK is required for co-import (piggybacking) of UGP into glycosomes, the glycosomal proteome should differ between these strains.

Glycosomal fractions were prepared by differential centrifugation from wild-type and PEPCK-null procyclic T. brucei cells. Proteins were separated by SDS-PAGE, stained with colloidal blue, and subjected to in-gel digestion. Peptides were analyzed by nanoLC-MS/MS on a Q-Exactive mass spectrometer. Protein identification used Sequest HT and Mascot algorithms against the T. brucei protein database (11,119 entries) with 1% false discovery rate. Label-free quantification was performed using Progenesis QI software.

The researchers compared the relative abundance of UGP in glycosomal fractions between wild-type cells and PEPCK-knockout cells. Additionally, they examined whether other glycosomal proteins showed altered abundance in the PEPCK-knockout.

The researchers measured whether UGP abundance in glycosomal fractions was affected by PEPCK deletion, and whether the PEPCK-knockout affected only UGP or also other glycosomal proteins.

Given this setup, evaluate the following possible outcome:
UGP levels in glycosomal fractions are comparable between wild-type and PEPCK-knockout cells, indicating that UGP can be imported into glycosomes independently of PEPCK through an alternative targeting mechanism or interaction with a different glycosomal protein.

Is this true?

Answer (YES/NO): NO